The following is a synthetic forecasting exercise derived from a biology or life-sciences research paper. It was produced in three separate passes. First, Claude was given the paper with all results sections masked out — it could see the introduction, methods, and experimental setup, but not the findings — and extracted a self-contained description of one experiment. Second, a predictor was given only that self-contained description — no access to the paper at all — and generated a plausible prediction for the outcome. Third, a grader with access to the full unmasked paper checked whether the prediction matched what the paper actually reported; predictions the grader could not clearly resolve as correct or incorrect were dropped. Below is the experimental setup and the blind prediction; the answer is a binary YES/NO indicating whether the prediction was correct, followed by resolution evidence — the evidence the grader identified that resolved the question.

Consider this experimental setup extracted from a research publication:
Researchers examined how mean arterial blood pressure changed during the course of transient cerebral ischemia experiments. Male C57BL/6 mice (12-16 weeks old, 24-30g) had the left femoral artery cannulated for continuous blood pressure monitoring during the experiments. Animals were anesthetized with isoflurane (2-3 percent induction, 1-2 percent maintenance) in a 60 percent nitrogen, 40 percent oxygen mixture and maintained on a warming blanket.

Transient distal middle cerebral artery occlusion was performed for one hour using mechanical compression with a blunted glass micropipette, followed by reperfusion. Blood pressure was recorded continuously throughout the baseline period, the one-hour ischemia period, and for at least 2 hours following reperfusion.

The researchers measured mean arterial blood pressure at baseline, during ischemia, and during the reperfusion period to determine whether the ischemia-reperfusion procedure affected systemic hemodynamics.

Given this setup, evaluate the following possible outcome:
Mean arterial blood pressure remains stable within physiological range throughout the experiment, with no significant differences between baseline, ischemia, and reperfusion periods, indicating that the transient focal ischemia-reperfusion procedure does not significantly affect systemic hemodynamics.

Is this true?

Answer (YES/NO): YES